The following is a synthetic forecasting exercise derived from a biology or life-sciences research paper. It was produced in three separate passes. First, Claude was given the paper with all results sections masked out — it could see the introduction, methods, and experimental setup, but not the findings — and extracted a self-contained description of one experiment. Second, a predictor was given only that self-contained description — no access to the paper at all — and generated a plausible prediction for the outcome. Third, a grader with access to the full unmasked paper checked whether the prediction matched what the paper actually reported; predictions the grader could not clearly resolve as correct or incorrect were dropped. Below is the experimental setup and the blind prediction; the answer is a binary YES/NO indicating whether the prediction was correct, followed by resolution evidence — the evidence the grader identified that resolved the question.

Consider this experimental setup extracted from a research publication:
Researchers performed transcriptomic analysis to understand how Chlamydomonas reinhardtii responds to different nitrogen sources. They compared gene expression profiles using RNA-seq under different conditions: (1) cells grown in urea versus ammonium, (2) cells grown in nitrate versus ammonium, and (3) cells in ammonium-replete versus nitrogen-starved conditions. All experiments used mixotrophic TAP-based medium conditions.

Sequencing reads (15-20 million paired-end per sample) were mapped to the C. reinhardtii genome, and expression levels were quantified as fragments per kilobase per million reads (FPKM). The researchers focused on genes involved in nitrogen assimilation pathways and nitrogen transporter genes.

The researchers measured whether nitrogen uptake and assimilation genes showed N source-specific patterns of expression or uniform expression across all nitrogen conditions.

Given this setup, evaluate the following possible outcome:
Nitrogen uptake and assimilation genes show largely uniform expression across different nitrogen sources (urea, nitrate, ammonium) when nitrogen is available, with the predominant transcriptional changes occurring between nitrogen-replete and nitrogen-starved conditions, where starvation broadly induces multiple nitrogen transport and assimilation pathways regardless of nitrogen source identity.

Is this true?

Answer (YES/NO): NO